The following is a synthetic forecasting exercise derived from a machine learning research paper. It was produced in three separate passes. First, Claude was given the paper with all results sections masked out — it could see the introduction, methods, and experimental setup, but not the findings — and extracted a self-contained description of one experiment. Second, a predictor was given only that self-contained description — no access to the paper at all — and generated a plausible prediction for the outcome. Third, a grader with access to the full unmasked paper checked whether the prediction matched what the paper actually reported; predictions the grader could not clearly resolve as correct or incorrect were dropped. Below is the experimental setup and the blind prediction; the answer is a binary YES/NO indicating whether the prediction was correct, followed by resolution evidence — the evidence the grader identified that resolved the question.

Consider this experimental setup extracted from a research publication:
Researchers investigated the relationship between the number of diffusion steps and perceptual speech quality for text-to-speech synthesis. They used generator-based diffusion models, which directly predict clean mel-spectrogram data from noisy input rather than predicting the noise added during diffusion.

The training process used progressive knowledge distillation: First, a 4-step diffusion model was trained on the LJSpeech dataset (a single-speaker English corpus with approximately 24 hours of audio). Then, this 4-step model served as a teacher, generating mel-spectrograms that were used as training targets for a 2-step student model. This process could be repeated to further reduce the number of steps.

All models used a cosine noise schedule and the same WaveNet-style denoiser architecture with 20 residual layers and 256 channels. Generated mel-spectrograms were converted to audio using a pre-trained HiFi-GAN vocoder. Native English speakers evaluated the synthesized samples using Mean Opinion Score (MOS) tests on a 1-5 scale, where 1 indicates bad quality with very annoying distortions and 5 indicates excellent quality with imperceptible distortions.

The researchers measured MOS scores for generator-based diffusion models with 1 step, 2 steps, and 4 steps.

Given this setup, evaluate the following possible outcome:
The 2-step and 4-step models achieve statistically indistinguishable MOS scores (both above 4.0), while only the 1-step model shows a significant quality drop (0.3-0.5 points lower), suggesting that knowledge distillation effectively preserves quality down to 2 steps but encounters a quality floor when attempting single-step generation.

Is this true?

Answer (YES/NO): NO